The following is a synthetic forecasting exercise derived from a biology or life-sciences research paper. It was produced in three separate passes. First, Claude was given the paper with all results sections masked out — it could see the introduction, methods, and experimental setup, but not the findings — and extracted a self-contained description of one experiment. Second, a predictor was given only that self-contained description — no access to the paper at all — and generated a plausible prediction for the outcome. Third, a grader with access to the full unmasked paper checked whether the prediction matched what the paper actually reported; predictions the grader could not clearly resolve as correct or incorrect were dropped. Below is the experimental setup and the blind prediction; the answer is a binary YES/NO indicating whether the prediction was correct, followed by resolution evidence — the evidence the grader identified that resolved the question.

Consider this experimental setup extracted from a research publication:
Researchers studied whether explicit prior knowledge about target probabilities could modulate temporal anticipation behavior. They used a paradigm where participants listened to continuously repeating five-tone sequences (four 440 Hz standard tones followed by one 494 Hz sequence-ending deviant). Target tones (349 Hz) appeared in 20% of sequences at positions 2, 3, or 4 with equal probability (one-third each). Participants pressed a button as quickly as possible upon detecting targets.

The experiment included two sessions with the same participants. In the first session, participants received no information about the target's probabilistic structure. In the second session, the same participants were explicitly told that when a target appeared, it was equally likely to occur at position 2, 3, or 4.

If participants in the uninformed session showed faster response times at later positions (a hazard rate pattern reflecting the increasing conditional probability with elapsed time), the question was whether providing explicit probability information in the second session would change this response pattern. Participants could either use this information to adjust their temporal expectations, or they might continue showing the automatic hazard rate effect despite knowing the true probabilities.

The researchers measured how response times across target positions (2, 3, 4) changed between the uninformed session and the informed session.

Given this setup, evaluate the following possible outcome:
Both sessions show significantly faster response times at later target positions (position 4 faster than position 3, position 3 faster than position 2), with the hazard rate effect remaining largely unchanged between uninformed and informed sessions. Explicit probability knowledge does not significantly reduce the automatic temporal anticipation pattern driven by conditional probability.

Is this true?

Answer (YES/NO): NO